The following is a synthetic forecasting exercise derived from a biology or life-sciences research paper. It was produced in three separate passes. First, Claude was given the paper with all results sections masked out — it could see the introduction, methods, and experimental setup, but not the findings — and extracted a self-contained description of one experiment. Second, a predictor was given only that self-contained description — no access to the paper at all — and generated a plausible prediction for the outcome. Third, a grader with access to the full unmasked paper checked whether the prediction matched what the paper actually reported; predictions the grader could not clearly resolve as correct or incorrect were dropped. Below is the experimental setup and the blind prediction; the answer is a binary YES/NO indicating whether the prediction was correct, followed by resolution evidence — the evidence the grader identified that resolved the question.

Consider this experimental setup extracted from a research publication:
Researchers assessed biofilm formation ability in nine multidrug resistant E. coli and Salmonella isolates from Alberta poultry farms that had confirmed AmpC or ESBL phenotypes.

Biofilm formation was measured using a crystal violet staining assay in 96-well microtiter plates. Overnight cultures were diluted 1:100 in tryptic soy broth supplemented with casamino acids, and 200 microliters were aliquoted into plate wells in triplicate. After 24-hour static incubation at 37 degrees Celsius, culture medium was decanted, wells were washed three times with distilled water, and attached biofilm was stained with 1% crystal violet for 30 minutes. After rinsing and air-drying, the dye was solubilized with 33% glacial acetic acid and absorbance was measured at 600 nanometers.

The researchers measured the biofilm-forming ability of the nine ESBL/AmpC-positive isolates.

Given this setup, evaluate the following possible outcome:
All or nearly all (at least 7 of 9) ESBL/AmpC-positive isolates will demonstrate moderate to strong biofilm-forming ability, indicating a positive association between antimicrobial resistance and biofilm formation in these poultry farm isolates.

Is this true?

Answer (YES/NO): NO